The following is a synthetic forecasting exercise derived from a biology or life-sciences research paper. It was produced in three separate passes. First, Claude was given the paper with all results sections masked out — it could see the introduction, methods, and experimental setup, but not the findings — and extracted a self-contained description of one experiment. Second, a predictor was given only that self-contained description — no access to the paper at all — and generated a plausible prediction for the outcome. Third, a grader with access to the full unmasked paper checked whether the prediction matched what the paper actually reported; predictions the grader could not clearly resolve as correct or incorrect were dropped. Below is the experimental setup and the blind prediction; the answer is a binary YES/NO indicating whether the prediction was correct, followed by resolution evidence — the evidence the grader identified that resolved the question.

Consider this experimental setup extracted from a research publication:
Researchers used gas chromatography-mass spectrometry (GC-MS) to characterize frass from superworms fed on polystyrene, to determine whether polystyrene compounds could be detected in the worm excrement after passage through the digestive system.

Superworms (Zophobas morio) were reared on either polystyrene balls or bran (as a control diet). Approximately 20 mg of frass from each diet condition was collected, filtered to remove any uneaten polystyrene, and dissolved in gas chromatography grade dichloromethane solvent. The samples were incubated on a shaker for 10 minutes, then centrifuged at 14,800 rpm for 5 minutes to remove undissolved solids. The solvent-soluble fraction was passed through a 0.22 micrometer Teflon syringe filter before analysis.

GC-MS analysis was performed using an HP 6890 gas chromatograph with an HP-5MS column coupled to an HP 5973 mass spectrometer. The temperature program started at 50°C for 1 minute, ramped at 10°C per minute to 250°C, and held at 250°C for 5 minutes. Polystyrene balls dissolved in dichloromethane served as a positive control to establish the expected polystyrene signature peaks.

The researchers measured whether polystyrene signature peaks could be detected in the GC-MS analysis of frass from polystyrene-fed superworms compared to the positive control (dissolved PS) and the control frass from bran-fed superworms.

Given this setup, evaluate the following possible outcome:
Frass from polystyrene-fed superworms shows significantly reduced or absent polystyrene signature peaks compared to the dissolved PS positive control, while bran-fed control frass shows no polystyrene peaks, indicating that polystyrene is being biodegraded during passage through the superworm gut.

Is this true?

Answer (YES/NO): YES